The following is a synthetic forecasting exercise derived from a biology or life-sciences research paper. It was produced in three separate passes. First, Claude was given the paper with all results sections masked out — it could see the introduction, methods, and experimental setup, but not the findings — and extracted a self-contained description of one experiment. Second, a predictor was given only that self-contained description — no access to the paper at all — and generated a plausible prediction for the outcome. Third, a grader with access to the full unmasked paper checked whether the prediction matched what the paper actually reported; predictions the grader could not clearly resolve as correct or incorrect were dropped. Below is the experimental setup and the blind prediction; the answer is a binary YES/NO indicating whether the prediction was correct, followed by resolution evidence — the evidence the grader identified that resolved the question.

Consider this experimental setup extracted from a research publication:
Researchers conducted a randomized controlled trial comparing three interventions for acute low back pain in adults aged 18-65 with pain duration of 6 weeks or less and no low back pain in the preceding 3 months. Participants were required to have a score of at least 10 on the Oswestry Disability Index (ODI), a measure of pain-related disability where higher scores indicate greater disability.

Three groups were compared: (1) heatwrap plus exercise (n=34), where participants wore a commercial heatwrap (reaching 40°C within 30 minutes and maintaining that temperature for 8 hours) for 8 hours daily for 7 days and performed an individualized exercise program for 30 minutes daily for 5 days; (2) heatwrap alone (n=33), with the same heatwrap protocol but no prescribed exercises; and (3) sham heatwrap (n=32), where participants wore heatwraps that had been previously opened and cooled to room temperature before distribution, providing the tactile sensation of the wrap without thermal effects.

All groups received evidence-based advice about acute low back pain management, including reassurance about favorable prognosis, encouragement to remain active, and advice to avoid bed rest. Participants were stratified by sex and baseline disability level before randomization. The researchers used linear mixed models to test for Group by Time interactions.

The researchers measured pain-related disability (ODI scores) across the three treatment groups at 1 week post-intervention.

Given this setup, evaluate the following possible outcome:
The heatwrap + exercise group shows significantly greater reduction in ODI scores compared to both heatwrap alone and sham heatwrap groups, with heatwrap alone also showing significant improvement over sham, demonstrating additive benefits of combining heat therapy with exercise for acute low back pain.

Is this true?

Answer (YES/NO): NO